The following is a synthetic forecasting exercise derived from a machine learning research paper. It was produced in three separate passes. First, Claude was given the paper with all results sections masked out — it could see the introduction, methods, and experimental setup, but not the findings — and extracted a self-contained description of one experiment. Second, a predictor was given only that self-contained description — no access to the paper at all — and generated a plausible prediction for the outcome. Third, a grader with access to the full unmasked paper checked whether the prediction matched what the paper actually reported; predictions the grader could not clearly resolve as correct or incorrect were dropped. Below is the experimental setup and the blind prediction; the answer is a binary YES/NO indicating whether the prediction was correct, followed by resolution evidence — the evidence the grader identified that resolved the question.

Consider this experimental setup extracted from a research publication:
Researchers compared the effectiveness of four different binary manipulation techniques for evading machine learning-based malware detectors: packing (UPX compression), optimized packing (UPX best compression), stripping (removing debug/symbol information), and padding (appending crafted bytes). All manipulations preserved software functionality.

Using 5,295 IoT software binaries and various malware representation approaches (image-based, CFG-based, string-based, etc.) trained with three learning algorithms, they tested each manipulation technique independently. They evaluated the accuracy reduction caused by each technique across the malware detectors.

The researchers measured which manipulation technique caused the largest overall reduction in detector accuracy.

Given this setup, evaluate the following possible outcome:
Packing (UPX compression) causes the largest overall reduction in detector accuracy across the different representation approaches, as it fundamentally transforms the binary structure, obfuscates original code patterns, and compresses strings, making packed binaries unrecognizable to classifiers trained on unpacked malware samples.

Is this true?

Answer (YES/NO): YES